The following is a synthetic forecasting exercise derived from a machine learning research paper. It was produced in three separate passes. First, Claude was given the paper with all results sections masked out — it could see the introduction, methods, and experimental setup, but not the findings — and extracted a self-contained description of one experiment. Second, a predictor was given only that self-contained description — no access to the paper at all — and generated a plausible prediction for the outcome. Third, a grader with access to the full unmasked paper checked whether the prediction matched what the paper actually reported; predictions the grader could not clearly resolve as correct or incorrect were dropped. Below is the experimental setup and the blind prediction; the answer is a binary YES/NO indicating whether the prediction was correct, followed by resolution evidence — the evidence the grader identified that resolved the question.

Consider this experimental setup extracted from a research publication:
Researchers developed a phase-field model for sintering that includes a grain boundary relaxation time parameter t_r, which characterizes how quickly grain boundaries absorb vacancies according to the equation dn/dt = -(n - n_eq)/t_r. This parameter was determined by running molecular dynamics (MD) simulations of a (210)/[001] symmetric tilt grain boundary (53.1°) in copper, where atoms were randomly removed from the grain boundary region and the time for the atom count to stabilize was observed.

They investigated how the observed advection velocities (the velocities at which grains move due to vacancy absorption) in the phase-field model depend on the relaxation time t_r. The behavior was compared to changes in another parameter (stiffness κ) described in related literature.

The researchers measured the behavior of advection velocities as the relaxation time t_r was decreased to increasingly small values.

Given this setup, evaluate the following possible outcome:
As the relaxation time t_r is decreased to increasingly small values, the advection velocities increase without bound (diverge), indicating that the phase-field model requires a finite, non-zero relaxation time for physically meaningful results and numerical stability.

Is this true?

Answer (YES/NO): NO